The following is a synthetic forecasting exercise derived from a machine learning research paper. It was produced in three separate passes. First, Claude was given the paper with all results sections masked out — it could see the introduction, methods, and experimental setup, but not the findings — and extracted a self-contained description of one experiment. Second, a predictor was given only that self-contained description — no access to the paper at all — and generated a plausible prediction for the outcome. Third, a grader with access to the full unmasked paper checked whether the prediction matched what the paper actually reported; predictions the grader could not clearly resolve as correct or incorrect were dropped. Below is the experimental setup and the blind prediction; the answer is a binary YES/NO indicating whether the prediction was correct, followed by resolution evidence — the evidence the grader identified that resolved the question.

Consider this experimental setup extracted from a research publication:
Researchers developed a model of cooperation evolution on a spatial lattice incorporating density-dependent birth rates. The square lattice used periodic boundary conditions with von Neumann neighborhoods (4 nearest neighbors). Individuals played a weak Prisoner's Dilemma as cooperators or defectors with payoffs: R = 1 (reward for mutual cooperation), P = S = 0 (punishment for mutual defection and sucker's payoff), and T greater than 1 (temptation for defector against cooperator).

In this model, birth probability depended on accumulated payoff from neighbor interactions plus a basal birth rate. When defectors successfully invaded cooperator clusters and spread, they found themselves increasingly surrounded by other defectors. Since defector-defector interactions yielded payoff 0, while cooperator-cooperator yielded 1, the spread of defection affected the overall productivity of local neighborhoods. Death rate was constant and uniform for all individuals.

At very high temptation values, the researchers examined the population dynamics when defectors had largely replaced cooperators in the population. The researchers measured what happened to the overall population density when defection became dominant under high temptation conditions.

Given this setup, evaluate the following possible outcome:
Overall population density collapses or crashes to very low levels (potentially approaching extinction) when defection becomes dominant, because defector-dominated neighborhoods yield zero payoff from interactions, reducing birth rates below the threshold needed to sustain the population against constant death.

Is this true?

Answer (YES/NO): NO